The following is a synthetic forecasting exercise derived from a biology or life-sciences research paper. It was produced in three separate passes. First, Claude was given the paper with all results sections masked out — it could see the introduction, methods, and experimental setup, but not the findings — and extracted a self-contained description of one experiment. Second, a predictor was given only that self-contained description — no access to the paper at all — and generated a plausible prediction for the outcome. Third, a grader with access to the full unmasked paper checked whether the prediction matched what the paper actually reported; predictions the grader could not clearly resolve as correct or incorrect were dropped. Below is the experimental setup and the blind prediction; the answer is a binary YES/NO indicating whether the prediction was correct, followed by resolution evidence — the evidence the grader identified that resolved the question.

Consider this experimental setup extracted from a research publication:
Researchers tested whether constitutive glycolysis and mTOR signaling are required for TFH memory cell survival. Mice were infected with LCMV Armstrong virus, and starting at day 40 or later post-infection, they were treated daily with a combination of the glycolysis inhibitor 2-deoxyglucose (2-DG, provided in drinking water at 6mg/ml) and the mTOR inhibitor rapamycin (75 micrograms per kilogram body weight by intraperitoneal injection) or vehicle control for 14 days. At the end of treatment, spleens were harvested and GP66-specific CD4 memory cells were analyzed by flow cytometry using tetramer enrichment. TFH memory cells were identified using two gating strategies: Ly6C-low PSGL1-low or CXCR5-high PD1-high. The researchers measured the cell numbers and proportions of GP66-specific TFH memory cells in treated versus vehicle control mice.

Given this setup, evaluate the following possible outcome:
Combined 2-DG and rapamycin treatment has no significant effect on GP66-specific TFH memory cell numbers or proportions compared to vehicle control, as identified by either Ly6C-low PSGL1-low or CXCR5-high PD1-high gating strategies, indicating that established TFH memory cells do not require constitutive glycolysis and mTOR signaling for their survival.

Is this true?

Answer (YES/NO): NO